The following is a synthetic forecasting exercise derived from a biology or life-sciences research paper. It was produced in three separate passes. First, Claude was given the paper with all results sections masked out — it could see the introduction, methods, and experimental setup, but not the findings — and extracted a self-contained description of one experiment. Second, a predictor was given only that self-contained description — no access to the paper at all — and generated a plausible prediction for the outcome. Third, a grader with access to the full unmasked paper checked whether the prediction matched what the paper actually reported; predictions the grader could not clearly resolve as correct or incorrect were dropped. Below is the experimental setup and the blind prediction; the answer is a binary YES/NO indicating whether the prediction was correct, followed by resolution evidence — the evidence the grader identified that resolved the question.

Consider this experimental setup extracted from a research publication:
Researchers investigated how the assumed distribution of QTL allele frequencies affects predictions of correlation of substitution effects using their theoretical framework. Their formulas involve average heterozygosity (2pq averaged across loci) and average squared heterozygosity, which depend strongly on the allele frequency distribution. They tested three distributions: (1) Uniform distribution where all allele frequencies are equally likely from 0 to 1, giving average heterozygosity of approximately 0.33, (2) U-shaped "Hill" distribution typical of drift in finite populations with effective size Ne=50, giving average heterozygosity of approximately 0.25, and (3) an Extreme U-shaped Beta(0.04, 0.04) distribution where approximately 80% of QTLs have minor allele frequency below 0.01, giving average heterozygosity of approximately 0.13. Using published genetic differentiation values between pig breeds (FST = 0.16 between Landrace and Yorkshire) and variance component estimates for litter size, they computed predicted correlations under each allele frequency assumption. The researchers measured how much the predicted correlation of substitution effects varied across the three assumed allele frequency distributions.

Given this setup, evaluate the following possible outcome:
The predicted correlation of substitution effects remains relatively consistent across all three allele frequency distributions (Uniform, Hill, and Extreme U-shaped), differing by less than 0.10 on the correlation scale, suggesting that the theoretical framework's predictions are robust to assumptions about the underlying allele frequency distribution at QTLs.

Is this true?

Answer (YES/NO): YES